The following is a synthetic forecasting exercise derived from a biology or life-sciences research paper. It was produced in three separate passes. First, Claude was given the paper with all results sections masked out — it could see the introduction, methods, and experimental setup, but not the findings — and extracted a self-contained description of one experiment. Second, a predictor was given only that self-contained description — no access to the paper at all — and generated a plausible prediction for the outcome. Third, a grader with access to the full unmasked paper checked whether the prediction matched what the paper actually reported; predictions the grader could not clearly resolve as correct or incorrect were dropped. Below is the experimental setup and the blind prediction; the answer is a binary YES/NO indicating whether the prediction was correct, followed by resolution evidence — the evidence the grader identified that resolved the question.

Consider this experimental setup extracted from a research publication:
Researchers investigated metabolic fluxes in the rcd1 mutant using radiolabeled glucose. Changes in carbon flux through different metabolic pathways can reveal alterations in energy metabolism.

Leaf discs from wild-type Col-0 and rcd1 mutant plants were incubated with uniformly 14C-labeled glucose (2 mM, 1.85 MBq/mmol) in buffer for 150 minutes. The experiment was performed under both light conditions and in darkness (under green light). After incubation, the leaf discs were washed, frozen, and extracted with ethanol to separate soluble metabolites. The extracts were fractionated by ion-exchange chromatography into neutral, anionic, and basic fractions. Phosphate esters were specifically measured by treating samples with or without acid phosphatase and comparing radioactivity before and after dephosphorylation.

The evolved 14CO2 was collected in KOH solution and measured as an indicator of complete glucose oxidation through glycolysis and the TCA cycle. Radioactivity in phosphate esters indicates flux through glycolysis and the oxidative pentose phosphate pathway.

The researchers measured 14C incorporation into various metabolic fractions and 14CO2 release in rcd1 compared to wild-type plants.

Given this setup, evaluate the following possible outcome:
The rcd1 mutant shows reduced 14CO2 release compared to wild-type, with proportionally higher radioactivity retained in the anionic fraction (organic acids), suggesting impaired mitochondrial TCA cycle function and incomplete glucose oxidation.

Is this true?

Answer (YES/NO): NO